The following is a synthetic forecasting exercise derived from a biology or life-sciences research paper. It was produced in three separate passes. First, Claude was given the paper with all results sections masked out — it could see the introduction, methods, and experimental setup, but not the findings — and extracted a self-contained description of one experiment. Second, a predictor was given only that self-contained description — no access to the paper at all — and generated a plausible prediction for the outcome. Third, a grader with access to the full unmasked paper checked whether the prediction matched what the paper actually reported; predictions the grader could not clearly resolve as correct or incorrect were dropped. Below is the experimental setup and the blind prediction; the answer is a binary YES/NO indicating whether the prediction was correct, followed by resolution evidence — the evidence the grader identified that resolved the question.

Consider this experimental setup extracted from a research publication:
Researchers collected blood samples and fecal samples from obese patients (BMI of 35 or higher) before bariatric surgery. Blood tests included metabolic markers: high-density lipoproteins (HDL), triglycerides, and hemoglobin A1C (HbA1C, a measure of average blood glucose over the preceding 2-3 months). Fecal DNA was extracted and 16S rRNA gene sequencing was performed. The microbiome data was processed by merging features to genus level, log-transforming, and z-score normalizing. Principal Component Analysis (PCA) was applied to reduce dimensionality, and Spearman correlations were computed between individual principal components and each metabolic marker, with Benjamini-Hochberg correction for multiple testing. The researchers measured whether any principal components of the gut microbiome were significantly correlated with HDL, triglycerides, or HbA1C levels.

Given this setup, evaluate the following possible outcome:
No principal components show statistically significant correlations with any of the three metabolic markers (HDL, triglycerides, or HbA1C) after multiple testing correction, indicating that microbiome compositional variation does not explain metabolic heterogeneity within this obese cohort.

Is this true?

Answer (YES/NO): NO